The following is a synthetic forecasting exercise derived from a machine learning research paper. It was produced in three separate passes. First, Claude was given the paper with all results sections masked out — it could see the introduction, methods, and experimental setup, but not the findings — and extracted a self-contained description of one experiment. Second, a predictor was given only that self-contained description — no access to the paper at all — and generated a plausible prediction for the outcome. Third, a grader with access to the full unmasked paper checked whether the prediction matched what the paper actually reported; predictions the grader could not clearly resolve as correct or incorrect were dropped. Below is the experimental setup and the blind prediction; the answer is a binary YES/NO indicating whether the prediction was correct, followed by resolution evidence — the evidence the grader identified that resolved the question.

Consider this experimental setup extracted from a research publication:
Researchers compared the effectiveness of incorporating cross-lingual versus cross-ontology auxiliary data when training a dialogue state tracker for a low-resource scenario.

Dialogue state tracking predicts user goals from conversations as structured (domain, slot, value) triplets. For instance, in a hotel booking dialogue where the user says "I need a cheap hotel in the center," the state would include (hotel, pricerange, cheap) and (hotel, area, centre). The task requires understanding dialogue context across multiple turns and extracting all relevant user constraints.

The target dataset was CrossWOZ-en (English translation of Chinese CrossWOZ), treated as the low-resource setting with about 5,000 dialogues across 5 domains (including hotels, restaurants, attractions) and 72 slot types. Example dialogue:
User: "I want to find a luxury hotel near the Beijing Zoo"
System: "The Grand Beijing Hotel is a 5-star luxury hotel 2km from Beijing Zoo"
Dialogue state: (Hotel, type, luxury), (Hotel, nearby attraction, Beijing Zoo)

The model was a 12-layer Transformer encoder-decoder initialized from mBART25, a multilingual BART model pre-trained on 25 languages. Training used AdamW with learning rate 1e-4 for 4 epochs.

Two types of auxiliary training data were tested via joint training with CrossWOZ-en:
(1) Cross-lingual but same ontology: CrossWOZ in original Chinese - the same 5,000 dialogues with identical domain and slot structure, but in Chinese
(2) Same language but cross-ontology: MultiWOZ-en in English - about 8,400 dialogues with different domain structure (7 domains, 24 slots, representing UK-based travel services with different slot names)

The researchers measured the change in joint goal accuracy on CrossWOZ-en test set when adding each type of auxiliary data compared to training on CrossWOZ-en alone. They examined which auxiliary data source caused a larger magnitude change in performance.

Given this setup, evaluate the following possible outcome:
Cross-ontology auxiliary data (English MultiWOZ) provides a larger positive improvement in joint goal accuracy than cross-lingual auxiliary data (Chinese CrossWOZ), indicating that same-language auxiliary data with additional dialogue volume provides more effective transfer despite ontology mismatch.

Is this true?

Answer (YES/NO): NO